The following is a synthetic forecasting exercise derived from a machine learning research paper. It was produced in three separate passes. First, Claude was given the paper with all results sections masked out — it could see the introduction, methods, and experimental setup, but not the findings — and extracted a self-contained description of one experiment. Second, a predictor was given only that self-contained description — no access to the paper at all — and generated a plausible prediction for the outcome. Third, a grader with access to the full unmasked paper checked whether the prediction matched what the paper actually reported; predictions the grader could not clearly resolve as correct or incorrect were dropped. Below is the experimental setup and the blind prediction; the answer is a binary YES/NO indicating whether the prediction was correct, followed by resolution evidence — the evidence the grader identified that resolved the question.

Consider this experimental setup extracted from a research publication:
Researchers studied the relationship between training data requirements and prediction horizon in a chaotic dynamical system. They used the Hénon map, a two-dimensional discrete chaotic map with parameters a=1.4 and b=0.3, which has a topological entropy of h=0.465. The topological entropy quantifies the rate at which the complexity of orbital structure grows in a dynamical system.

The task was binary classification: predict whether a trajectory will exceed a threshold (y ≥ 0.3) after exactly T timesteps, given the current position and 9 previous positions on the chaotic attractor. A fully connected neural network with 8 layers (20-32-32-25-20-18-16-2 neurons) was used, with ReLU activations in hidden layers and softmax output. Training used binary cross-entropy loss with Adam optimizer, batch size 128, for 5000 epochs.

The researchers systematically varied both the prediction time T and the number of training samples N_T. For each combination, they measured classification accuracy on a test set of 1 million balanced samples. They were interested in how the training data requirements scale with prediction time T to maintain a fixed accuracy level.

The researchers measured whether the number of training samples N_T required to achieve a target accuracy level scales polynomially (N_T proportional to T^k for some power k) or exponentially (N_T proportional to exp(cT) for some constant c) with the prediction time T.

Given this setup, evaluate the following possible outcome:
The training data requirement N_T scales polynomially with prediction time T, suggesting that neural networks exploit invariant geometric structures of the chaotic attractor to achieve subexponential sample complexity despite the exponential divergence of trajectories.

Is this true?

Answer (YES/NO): NO